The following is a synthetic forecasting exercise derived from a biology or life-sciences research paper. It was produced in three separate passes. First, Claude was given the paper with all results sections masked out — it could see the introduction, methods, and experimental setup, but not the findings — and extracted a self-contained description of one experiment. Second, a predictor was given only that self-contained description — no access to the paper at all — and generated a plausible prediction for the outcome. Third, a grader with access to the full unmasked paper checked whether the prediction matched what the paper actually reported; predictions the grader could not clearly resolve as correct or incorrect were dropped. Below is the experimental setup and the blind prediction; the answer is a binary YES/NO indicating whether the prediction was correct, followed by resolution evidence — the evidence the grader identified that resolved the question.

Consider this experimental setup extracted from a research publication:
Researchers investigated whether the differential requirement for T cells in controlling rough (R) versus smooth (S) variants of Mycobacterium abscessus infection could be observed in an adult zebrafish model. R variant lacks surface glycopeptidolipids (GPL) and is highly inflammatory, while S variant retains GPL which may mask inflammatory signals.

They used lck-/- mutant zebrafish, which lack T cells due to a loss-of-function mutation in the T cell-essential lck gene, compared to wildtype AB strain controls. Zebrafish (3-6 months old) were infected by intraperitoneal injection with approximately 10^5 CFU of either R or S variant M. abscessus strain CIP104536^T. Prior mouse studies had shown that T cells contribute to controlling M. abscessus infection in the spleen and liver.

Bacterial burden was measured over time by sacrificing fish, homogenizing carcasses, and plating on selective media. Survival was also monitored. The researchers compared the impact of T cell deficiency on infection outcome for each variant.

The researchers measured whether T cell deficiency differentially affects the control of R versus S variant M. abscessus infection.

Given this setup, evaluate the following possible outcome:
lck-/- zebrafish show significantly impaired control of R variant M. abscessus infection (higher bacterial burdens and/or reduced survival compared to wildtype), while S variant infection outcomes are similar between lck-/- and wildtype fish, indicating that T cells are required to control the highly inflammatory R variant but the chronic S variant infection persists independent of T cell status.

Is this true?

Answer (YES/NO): YES